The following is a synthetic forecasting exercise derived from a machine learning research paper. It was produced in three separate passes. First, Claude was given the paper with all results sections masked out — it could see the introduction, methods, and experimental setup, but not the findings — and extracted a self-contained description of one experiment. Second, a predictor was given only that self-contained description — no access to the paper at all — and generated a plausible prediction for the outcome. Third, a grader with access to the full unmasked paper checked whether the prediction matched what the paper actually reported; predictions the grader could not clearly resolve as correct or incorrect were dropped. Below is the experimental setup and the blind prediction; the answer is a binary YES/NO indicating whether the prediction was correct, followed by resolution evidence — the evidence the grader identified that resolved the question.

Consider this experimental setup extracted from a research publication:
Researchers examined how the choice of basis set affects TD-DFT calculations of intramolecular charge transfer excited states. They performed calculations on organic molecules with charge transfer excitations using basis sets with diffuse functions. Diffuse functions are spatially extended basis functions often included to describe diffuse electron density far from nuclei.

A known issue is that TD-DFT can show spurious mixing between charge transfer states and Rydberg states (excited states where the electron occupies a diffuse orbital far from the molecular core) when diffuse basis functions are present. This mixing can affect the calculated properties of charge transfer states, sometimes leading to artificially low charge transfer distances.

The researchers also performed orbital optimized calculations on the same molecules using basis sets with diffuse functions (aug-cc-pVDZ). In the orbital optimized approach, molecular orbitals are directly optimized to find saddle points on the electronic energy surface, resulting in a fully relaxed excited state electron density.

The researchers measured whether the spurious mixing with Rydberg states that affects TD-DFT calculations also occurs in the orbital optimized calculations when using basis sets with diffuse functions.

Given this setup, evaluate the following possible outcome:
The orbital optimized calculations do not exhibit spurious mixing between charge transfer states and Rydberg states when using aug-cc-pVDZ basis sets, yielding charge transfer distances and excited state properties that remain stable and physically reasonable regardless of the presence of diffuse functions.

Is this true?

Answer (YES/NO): YES